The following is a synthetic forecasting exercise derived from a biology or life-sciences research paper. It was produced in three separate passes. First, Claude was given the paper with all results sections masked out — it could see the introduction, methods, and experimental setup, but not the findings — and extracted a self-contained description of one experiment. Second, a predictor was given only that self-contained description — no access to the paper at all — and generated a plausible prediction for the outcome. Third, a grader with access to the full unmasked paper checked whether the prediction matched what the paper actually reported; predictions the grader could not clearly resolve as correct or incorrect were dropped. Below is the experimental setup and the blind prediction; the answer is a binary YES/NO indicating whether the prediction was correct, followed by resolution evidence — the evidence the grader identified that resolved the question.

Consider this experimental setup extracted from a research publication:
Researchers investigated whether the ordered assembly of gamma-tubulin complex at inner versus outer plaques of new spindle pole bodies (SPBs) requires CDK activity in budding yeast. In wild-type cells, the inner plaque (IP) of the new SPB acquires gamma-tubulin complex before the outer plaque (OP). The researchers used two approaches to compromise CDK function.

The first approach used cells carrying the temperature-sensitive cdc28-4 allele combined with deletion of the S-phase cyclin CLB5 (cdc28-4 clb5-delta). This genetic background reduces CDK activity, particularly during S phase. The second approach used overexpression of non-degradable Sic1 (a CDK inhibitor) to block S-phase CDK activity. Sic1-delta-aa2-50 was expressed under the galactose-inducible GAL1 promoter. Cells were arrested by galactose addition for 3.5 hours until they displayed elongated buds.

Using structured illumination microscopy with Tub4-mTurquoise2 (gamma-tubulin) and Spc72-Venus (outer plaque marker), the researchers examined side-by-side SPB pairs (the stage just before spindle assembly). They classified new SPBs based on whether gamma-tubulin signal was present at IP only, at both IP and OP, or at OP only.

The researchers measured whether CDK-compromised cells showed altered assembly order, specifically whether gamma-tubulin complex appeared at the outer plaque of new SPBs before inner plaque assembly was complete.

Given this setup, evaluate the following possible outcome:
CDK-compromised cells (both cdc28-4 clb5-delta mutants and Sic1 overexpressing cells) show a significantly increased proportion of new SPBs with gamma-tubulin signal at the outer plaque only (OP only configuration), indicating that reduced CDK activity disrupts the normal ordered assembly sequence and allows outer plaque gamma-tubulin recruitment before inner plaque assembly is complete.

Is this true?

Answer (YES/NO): NO